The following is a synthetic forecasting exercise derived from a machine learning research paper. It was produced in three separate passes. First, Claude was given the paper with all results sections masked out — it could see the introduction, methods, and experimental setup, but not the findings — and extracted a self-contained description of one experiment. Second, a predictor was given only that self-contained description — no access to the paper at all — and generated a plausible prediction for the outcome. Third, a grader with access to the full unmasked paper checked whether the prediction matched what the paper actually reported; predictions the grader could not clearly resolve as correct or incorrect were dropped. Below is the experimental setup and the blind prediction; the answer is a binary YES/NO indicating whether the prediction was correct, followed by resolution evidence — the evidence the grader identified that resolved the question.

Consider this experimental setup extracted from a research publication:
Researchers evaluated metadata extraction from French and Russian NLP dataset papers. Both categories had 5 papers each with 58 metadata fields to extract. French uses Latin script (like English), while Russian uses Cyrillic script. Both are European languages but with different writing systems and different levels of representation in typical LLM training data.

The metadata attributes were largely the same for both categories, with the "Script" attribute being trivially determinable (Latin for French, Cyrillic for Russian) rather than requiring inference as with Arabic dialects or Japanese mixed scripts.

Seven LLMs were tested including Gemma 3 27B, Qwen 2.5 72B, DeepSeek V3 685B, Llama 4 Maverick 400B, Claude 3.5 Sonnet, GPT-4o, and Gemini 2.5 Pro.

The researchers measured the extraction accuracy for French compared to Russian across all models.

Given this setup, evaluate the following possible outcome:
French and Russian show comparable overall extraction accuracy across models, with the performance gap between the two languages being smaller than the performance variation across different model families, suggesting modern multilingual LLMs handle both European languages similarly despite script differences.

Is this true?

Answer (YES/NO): YES